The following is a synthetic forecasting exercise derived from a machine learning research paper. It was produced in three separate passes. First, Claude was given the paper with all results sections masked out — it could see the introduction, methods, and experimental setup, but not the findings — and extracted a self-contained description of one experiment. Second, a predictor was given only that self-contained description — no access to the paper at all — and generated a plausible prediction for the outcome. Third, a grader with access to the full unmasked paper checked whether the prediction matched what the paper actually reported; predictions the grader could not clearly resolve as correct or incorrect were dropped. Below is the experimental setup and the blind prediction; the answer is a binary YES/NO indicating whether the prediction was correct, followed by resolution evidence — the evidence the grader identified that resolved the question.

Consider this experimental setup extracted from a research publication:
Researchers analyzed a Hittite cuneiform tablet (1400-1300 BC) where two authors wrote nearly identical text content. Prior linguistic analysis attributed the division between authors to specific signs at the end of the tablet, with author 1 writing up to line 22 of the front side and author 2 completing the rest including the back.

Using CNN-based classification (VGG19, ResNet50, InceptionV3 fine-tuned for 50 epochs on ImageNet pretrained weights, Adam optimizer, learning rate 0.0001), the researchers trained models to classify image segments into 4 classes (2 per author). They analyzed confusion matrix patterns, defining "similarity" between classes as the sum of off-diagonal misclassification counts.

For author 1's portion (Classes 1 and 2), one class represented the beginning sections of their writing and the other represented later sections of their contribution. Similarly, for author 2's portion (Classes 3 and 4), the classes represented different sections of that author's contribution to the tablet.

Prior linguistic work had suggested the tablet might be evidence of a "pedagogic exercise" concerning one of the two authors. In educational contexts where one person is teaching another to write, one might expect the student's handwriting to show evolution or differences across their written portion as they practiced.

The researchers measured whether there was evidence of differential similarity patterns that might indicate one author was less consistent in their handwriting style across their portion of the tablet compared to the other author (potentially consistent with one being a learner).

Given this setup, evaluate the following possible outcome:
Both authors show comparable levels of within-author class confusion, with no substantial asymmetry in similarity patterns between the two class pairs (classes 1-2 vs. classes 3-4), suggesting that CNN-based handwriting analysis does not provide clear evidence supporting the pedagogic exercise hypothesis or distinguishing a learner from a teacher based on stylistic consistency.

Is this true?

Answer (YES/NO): NO